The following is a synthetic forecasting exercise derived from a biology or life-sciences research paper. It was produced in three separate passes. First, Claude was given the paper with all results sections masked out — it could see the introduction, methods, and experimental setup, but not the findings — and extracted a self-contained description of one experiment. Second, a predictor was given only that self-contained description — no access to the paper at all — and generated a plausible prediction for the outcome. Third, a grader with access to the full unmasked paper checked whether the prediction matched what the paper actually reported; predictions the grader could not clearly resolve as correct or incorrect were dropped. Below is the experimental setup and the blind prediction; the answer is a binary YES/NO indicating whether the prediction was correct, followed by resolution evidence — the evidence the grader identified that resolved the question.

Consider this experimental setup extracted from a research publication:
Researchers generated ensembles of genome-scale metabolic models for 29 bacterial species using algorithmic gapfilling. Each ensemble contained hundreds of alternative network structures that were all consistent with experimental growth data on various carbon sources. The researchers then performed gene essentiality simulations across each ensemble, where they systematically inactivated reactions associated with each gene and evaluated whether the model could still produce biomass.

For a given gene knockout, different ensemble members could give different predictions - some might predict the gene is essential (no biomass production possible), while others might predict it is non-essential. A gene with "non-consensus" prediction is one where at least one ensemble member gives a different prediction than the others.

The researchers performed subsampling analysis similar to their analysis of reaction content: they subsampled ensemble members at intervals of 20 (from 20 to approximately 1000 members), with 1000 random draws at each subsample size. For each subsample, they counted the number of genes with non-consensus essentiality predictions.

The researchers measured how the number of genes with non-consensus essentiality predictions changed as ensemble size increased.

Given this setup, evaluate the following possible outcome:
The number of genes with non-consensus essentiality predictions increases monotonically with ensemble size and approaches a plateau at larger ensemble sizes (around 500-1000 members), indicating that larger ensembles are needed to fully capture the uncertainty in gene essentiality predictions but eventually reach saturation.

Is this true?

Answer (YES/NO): NO